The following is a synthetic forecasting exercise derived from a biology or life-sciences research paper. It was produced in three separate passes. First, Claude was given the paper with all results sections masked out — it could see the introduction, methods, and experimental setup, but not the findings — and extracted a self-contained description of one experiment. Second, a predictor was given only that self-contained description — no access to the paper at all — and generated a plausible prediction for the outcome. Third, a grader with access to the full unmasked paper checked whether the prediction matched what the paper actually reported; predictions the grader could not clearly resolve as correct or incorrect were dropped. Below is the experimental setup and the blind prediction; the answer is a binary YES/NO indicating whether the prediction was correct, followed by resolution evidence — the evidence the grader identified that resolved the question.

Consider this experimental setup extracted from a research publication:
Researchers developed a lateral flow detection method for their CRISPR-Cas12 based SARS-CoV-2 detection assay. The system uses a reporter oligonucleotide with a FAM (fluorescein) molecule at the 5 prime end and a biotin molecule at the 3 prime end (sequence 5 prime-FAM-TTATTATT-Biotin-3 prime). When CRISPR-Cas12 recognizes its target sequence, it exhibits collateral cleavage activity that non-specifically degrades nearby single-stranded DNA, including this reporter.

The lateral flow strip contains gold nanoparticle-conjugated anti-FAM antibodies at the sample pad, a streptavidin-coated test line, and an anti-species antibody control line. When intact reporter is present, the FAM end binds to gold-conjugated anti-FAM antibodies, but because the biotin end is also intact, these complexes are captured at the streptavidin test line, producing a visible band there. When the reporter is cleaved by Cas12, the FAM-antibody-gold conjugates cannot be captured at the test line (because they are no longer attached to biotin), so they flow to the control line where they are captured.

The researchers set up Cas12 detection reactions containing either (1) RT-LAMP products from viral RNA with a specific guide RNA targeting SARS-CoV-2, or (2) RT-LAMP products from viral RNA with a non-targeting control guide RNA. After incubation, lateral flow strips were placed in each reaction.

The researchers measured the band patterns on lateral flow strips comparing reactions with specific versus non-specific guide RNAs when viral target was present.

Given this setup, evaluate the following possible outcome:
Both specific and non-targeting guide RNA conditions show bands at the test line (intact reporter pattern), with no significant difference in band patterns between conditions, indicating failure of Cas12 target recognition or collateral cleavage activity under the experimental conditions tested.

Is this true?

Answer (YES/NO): NO